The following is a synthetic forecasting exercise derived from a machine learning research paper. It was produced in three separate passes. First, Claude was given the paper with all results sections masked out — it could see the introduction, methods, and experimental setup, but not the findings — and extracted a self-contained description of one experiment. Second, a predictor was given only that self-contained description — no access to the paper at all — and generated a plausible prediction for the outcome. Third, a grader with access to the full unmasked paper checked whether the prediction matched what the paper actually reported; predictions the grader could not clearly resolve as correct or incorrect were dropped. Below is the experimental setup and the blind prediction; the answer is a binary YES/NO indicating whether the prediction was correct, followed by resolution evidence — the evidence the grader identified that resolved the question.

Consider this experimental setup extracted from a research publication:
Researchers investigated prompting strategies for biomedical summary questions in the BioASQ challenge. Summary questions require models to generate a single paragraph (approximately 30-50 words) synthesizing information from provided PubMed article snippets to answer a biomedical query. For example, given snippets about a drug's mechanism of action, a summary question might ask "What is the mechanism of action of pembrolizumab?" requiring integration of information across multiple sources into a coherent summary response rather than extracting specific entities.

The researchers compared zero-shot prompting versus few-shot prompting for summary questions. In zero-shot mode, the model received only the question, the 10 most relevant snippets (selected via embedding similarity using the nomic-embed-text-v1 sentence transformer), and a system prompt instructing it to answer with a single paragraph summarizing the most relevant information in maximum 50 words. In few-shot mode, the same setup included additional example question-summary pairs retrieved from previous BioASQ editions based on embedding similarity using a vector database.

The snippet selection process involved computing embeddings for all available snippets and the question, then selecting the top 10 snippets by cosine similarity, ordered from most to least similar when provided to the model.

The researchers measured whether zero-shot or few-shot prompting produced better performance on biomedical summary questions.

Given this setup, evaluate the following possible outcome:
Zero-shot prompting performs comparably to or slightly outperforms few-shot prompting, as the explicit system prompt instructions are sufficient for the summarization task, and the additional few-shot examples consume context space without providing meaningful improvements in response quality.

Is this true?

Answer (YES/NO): NO